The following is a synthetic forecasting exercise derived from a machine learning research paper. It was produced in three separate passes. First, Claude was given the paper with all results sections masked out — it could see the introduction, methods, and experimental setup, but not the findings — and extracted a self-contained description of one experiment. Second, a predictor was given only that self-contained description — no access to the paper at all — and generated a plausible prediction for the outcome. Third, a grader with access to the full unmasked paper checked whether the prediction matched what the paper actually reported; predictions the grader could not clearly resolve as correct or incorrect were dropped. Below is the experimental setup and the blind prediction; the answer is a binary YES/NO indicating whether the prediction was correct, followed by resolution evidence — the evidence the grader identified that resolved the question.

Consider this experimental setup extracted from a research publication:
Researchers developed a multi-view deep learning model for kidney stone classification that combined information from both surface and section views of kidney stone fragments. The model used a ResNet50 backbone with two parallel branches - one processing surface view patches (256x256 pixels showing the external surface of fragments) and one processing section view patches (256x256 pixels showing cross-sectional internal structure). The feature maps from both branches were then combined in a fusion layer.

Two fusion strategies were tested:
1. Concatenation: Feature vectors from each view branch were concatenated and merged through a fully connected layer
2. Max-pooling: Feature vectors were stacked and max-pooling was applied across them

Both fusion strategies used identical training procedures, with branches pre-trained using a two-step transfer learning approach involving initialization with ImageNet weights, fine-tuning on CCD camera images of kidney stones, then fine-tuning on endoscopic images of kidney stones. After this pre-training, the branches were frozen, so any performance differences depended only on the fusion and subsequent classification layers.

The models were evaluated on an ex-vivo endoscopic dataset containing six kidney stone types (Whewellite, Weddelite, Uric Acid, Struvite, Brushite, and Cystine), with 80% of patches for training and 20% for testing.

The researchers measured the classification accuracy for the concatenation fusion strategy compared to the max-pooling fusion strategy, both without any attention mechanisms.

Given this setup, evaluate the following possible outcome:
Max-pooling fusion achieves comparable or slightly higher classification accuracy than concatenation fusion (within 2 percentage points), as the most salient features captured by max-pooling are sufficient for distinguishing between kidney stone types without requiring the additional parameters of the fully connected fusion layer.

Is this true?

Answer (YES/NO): YES